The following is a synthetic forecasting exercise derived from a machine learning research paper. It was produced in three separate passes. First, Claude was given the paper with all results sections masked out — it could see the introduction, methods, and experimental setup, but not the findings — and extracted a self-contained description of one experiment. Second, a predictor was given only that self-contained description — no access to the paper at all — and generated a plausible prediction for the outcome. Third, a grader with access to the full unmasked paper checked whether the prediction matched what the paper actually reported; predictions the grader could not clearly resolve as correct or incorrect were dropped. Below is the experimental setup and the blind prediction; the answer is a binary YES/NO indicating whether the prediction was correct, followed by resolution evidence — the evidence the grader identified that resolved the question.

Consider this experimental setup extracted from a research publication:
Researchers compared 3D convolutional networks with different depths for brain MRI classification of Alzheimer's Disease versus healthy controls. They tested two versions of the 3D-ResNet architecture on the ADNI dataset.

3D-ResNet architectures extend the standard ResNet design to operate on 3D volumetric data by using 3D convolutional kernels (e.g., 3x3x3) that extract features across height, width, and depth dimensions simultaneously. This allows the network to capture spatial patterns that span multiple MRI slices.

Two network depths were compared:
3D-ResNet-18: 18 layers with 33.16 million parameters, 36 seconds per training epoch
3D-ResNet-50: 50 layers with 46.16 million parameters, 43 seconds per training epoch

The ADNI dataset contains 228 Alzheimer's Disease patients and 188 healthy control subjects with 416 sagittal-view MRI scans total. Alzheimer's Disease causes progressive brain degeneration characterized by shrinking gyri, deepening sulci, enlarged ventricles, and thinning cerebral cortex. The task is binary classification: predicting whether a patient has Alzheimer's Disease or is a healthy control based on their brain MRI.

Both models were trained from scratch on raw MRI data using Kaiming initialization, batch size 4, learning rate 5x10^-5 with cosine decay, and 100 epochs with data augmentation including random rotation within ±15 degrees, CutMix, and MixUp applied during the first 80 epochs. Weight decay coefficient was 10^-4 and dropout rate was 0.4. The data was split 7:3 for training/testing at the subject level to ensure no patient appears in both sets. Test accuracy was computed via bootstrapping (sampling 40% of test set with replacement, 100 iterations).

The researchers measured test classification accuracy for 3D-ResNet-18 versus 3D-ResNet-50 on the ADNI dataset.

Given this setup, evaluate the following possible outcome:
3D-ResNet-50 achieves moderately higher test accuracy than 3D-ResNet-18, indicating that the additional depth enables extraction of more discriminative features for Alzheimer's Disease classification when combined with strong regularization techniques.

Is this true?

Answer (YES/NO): NO